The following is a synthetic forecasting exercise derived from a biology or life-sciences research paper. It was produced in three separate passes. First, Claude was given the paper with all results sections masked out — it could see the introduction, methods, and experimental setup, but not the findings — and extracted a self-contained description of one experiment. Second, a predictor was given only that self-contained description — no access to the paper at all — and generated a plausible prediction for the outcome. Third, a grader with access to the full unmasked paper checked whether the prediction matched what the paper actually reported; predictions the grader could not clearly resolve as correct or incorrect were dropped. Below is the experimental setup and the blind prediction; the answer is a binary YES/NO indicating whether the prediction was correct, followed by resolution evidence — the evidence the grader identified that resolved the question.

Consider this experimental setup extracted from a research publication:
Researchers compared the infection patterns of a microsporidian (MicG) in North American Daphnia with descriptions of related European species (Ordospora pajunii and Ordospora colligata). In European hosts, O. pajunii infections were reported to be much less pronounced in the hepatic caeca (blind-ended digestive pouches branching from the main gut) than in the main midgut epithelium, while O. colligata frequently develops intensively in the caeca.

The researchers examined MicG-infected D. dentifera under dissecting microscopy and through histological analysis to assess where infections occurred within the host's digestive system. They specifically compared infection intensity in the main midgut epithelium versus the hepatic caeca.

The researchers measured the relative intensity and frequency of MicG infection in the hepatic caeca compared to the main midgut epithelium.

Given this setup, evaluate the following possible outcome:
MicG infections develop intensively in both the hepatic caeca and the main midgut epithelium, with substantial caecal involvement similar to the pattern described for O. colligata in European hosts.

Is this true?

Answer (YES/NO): NO